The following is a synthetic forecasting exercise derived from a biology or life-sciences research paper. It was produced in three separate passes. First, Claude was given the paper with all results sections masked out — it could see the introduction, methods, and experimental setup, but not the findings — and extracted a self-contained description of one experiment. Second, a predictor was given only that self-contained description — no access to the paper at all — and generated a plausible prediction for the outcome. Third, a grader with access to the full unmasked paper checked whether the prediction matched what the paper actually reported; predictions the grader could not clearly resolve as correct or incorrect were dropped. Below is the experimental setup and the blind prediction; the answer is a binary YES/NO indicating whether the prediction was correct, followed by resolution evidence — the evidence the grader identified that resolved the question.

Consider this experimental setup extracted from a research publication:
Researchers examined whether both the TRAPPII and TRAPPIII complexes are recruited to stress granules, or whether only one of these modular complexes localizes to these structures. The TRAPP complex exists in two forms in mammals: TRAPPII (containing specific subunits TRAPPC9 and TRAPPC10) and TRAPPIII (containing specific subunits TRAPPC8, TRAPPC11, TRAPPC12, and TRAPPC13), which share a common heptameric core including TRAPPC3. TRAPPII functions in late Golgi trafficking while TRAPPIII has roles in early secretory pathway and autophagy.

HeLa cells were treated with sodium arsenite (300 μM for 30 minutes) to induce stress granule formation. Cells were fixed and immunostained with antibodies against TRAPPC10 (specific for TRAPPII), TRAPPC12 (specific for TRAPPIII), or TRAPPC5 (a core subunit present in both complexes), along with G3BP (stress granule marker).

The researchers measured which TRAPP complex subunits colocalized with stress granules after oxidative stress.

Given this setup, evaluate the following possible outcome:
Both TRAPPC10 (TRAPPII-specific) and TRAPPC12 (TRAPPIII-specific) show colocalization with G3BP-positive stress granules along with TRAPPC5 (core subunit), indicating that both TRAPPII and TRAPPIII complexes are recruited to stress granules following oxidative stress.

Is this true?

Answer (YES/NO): YES